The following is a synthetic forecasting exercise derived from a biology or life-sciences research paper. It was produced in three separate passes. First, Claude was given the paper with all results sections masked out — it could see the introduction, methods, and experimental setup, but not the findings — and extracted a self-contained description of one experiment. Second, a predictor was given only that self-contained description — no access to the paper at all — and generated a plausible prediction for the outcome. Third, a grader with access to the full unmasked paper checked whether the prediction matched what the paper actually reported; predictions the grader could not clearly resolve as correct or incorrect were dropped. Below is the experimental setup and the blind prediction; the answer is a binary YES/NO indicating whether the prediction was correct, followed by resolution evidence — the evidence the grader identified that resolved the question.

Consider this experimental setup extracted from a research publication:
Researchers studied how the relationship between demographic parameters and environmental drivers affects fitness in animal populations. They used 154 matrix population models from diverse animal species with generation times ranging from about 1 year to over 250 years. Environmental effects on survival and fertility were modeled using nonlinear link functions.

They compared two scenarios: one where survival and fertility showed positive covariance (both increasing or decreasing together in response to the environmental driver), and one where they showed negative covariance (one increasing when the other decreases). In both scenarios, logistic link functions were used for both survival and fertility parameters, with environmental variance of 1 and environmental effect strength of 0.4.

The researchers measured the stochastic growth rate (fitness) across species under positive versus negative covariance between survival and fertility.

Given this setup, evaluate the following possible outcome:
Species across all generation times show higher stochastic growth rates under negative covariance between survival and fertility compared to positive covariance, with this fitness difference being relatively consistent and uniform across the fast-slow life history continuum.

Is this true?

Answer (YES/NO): NO